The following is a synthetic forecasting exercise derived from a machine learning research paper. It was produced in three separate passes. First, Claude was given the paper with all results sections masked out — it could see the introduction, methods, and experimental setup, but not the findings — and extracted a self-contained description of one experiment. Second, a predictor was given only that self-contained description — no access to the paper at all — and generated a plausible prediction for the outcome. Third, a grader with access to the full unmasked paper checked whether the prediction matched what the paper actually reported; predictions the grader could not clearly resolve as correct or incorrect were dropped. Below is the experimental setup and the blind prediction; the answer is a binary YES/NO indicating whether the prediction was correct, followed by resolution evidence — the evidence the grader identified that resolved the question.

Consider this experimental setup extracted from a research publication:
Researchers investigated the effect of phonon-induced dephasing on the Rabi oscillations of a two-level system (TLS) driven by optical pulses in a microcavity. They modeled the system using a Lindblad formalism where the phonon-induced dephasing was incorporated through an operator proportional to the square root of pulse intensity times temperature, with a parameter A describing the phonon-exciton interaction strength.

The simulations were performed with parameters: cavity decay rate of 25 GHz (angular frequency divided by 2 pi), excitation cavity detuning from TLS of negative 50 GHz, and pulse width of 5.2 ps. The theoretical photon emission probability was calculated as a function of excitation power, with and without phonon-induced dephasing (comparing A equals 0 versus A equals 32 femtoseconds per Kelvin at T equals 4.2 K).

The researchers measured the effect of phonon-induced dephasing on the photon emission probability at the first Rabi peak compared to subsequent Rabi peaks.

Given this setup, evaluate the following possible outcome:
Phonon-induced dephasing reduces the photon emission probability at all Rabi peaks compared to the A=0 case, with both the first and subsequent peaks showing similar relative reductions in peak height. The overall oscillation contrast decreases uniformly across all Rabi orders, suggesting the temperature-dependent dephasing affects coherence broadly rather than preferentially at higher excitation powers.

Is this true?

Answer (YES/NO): NO